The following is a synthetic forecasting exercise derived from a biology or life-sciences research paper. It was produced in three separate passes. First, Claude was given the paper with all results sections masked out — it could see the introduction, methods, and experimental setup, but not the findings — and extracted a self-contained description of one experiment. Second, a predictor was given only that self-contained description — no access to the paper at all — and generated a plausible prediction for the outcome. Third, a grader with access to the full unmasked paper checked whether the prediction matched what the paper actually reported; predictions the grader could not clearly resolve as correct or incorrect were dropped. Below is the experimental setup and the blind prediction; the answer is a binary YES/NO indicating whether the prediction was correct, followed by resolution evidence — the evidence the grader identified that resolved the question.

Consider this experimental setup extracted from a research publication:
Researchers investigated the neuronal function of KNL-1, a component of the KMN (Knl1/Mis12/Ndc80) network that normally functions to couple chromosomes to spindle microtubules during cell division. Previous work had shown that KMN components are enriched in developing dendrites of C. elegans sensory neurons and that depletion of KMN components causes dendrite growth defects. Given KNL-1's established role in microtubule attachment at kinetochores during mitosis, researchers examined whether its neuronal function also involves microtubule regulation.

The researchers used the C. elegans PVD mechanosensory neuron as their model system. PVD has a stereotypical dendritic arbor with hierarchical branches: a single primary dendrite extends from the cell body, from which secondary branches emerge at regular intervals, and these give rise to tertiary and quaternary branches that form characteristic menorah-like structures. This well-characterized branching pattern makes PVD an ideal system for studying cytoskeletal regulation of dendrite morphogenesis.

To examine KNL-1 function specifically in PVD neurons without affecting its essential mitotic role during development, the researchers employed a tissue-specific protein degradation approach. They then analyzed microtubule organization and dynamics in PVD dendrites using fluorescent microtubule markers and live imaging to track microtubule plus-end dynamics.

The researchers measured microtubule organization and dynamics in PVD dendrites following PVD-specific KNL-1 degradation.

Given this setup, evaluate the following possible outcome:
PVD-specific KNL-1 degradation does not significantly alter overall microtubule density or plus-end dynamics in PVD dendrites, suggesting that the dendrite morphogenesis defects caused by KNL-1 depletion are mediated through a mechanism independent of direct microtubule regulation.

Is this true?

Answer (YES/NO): YES